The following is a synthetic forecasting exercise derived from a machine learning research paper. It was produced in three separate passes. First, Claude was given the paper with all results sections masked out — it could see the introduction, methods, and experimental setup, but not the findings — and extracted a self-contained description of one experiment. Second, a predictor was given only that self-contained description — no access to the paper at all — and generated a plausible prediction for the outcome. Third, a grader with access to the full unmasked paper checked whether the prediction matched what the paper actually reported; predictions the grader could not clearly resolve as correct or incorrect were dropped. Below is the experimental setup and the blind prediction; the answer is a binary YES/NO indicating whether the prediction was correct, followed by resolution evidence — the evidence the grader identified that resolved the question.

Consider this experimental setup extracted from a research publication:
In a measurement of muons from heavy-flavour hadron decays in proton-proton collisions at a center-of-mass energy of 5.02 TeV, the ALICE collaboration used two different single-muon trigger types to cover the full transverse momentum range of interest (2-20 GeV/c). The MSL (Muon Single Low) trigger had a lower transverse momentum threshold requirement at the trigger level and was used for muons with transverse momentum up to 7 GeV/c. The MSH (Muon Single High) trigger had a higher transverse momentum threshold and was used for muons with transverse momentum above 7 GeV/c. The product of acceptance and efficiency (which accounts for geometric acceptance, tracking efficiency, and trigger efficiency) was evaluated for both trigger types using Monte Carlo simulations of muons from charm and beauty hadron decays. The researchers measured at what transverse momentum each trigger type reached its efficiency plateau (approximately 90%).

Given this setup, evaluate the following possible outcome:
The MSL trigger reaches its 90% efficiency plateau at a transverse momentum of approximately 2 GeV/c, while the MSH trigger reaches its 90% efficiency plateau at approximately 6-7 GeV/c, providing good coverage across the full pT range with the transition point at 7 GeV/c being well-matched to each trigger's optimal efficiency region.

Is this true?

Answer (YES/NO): NO